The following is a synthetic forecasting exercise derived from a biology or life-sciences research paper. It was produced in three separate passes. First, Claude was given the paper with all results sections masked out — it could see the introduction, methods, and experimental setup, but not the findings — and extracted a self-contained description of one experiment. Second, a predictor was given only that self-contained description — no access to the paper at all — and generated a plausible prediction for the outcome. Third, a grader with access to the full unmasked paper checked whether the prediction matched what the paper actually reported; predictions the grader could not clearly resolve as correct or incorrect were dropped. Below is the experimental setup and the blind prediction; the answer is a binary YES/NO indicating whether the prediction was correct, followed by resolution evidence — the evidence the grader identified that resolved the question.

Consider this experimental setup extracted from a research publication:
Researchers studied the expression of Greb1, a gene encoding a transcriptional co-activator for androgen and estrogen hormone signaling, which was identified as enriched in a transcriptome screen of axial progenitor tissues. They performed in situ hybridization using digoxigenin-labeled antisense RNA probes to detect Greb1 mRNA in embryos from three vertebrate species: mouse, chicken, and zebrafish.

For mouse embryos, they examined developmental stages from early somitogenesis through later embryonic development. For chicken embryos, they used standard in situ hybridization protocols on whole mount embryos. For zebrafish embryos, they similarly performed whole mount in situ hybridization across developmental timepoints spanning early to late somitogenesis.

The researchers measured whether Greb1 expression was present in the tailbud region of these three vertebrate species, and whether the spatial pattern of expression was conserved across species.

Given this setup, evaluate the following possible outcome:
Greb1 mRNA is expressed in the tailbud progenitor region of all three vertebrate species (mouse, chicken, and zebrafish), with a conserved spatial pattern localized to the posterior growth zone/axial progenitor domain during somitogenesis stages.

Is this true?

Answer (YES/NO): YES